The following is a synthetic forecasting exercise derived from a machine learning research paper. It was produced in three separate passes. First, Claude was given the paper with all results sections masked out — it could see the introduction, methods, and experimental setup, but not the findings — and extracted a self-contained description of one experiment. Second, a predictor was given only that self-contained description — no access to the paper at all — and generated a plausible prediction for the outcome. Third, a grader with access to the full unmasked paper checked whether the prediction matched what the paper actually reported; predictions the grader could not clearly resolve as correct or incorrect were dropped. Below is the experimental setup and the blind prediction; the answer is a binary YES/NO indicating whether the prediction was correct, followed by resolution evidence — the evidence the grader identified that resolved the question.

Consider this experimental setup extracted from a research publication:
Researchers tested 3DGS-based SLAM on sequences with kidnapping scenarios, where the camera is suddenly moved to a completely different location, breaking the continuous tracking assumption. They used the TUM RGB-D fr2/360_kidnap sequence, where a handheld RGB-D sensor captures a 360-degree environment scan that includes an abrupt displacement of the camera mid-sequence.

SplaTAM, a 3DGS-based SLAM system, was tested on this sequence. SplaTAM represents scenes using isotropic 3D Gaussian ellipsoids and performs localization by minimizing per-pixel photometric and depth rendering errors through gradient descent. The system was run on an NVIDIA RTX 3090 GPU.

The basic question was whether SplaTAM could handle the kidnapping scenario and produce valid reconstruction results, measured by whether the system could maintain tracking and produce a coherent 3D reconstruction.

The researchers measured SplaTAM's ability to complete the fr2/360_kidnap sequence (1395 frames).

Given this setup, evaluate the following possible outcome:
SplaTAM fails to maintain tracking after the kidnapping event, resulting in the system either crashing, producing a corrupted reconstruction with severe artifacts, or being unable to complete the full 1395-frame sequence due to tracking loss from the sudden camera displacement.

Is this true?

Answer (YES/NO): YES